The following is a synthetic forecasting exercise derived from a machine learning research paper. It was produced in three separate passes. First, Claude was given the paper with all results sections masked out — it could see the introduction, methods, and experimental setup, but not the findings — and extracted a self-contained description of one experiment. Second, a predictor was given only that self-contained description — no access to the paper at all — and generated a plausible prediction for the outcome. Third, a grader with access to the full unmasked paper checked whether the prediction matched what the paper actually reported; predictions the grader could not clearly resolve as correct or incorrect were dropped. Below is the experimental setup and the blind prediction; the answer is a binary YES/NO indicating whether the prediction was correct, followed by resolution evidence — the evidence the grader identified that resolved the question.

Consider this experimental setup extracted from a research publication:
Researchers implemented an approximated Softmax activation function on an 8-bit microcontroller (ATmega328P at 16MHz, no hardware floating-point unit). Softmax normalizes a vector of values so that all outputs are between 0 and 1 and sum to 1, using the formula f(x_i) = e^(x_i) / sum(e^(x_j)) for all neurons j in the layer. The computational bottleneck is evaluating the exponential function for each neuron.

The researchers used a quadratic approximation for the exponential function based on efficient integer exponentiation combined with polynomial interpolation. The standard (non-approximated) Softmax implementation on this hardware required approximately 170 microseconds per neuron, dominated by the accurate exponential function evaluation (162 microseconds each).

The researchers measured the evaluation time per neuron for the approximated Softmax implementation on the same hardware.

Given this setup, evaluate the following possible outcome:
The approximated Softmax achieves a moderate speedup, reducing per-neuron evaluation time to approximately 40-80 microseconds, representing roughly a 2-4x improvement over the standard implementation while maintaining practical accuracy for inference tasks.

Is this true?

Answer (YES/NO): NO